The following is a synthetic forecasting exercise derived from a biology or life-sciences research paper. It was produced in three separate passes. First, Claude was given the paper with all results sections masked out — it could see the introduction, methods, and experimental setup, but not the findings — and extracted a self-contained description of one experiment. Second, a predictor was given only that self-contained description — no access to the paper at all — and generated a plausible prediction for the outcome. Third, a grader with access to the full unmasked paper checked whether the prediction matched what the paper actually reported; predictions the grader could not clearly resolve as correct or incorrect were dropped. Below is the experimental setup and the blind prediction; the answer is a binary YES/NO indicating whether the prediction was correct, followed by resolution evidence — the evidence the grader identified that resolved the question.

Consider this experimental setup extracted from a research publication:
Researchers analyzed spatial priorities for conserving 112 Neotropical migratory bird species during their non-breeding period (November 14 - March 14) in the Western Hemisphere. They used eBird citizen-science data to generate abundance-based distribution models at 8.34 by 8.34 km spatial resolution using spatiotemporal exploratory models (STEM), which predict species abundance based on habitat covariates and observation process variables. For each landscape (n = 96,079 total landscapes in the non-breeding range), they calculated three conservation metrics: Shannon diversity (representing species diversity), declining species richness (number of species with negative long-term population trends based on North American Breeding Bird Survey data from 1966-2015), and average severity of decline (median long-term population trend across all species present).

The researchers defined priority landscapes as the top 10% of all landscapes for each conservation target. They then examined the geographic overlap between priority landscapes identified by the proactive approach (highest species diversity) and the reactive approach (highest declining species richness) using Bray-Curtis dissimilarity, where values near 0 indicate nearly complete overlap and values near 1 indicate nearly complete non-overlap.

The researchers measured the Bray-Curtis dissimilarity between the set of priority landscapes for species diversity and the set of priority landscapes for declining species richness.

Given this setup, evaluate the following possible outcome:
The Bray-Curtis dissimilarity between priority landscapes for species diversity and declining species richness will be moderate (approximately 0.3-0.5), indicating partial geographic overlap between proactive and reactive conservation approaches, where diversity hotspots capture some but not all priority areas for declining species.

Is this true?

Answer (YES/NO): NO